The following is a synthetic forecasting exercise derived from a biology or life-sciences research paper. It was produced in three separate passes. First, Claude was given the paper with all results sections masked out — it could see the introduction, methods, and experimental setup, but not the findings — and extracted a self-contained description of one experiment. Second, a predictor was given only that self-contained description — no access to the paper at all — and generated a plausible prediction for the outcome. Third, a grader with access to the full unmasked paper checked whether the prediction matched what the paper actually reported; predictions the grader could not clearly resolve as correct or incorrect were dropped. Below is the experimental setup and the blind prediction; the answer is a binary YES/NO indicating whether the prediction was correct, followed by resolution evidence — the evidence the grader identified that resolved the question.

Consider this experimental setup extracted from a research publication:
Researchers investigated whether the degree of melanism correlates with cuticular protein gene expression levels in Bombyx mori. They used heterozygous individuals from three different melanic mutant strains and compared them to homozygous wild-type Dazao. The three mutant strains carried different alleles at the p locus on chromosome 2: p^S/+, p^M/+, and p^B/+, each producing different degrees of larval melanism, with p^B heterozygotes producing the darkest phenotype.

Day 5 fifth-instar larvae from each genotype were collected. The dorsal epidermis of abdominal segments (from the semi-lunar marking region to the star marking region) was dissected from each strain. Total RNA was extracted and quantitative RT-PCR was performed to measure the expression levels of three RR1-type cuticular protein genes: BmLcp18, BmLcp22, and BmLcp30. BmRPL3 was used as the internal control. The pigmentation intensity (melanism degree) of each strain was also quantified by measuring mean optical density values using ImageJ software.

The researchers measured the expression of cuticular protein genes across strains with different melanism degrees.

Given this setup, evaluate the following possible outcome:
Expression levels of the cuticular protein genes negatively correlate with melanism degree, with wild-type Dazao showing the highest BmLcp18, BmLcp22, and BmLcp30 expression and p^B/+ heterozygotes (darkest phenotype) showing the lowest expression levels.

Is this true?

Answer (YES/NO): NO